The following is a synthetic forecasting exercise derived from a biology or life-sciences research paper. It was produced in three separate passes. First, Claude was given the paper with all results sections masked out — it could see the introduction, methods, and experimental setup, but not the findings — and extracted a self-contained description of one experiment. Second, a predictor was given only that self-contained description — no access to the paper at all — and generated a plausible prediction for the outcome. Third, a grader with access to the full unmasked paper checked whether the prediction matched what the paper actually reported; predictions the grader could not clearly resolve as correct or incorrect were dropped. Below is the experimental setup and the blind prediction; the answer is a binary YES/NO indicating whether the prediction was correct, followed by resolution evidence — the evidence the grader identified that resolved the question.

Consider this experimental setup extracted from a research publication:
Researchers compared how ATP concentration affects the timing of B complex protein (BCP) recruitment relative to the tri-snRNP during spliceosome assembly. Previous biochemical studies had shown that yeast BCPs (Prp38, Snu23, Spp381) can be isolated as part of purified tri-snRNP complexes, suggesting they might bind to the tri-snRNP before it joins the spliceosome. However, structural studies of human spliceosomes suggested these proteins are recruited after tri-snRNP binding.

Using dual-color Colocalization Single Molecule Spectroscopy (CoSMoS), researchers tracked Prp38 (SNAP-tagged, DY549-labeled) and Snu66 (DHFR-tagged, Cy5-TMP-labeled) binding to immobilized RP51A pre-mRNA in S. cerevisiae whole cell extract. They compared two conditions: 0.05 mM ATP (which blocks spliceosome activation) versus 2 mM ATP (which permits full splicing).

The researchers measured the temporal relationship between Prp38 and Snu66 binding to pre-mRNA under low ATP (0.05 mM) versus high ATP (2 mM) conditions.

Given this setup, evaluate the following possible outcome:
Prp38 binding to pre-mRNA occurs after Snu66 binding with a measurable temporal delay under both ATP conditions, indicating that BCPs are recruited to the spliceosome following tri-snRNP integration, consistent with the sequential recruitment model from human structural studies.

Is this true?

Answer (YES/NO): NO